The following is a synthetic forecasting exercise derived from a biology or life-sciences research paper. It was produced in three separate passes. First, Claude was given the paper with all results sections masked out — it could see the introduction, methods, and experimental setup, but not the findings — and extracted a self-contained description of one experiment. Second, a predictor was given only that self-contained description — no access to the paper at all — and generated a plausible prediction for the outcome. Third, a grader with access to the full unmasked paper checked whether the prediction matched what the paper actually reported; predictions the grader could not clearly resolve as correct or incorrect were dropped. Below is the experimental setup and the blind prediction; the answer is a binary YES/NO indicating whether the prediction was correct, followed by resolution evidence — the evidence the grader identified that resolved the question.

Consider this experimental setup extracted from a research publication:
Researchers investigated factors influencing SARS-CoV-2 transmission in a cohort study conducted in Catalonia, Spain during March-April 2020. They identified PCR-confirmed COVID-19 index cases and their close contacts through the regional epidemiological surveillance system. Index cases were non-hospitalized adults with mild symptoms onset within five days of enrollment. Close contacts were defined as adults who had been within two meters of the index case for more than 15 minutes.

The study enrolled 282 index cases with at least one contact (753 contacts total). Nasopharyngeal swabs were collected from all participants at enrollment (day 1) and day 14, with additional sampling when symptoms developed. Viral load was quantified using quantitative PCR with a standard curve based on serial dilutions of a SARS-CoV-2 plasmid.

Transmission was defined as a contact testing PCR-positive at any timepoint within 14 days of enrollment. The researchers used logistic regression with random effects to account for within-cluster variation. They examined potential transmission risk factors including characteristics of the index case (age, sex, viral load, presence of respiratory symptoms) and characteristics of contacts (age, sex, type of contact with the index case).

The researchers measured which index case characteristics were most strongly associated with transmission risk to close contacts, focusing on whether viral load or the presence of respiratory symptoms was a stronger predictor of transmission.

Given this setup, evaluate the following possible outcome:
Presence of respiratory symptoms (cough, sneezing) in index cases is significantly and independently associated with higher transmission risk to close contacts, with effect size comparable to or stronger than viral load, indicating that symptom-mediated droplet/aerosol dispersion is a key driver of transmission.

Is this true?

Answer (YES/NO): NO